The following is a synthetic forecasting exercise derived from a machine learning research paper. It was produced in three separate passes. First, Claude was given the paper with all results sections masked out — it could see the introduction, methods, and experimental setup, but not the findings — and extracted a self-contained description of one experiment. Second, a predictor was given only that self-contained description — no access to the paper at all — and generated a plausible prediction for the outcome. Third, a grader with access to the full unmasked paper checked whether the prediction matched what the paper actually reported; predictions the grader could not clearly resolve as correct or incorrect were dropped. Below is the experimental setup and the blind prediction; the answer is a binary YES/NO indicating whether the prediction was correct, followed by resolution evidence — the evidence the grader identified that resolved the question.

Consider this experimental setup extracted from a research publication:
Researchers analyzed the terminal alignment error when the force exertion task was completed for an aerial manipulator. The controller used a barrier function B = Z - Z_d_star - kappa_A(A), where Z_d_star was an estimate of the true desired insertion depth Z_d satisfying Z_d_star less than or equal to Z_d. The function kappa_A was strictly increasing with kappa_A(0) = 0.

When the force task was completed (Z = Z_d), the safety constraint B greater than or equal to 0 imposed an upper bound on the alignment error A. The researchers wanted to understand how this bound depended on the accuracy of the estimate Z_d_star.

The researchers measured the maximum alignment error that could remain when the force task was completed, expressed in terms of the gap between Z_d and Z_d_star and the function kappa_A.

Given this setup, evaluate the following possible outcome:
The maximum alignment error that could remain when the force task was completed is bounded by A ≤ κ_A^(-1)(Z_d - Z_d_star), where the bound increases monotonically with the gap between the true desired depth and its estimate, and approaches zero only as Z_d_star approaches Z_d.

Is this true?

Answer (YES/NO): YES